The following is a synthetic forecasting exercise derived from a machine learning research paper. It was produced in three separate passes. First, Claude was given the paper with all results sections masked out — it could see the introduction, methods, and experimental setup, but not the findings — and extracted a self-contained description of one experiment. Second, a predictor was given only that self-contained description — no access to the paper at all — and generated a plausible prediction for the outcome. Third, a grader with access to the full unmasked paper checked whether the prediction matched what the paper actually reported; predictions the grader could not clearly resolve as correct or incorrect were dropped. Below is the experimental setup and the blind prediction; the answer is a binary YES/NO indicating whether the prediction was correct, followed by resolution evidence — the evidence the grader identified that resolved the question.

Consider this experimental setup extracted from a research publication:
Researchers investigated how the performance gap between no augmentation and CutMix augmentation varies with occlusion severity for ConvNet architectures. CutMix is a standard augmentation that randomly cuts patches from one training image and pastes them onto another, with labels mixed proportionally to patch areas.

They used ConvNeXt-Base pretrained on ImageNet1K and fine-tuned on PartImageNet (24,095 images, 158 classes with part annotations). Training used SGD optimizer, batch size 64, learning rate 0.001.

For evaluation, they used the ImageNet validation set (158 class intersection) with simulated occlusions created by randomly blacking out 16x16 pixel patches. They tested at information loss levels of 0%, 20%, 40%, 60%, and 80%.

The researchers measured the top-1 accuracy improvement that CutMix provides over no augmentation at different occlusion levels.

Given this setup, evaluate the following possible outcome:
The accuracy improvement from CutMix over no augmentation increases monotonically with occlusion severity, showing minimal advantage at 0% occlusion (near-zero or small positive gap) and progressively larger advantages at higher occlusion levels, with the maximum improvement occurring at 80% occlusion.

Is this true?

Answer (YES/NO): YES